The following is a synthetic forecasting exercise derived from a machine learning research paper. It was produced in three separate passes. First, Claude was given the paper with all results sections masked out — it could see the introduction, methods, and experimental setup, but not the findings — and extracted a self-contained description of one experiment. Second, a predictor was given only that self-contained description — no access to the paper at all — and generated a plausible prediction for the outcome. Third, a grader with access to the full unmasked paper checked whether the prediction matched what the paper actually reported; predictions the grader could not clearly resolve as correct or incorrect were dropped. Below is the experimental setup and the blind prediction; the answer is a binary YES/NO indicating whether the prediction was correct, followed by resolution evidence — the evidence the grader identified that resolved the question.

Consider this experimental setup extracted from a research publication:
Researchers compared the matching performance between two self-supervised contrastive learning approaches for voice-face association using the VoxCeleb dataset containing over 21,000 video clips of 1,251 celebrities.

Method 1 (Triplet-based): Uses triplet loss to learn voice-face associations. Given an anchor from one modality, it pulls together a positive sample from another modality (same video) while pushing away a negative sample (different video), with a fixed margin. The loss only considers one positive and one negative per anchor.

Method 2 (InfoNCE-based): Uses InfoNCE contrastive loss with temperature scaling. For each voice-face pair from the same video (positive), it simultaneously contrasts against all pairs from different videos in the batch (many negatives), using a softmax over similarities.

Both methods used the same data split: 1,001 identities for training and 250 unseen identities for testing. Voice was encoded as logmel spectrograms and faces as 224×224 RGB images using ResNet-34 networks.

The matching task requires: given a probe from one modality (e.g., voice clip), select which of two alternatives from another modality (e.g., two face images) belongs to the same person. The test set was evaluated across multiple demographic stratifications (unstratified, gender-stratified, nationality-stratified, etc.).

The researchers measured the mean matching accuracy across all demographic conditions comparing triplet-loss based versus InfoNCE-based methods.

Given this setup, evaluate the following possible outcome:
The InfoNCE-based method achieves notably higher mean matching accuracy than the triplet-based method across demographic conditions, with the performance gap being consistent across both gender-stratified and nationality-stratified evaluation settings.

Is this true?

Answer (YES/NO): NO